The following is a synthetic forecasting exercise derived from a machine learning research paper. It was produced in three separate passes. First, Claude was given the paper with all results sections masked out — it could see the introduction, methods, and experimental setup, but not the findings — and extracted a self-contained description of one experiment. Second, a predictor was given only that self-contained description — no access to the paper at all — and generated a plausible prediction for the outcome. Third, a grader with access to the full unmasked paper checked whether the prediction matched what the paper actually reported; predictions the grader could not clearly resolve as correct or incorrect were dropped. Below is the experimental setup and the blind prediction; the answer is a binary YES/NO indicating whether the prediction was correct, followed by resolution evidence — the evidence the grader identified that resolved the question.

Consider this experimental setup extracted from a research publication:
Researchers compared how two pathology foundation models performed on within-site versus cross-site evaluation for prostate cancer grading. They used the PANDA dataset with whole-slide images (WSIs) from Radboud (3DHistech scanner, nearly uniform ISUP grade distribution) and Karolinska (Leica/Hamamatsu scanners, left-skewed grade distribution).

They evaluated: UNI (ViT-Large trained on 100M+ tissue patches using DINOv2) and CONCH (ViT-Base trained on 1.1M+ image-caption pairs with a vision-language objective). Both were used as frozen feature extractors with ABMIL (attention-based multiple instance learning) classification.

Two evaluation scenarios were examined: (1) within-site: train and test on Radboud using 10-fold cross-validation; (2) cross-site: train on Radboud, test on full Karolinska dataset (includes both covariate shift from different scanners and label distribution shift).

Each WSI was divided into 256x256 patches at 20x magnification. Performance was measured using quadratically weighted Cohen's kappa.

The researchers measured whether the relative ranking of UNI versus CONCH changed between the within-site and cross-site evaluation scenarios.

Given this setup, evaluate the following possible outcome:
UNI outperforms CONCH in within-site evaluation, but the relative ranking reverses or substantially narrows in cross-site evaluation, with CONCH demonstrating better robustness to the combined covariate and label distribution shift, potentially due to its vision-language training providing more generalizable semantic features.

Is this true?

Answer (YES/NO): NO